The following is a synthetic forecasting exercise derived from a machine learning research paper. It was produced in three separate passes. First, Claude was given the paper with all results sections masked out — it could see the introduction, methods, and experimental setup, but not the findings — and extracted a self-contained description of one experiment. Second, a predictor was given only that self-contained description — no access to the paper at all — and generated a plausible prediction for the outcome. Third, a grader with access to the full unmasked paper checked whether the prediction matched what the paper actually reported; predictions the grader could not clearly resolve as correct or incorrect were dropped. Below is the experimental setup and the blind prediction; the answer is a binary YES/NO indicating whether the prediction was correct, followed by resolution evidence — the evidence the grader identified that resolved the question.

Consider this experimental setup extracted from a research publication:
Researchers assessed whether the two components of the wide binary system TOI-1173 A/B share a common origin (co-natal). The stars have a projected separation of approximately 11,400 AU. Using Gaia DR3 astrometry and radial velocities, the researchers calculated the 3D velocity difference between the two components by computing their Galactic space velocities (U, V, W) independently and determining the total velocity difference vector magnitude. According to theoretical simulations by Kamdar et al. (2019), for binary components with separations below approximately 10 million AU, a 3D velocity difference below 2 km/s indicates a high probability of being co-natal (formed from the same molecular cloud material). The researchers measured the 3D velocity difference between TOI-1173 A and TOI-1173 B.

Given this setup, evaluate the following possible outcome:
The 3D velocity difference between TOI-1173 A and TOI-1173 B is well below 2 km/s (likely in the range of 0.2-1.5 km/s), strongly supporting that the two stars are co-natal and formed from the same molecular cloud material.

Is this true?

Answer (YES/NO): YES